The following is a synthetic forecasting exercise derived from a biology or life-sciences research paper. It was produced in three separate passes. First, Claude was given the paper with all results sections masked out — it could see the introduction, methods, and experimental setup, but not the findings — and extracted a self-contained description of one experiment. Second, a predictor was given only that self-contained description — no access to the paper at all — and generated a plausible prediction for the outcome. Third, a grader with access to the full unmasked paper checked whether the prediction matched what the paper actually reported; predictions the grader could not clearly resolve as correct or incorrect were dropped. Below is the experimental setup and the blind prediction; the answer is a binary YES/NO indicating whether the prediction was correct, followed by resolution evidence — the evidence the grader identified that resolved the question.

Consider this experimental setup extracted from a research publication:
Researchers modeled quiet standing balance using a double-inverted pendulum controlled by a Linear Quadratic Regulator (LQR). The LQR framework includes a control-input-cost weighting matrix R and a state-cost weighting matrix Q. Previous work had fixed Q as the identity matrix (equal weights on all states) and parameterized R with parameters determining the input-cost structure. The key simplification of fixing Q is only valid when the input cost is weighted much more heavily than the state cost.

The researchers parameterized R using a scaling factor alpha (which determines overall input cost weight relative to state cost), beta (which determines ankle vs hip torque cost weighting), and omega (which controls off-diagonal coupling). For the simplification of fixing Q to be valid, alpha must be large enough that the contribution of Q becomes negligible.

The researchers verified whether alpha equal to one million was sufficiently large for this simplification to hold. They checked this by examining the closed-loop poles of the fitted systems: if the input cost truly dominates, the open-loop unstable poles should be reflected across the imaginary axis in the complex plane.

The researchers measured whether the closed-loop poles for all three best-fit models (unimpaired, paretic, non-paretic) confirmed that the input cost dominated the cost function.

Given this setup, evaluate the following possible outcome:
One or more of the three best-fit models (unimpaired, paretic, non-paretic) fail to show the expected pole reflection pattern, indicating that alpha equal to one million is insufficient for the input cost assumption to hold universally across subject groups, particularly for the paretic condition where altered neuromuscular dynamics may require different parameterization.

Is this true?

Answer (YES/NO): NO